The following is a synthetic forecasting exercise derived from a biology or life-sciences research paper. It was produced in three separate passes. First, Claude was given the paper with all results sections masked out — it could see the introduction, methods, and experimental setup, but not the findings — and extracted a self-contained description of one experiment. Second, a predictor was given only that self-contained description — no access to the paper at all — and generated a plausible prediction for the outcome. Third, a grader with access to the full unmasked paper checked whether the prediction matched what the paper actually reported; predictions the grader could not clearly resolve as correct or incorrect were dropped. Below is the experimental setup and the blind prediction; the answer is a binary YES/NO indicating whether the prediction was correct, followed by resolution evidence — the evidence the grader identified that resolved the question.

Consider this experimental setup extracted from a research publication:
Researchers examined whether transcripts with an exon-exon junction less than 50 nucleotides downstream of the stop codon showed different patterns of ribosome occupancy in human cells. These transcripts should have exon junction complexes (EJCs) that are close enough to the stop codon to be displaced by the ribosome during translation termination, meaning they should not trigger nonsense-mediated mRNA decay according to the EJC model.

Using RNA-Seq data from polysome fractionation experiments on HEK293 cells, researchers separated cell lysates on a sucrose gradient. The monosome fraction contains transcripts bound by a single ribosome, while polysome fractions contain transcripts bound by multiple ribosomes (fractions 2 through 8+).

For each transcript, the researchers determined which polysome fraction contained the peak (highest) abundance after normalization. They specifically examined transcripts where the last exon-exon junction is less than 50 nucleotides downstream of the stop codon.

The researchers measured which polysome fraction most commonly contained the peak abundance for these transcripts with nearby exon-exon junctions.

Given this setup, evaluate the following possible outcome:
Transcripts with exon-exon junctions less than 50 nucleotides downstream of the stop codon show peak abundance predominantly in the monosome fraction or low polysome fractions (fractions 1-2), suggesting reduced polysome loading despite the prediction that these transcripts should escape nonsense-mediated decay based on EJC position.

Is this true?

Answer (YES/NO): NO